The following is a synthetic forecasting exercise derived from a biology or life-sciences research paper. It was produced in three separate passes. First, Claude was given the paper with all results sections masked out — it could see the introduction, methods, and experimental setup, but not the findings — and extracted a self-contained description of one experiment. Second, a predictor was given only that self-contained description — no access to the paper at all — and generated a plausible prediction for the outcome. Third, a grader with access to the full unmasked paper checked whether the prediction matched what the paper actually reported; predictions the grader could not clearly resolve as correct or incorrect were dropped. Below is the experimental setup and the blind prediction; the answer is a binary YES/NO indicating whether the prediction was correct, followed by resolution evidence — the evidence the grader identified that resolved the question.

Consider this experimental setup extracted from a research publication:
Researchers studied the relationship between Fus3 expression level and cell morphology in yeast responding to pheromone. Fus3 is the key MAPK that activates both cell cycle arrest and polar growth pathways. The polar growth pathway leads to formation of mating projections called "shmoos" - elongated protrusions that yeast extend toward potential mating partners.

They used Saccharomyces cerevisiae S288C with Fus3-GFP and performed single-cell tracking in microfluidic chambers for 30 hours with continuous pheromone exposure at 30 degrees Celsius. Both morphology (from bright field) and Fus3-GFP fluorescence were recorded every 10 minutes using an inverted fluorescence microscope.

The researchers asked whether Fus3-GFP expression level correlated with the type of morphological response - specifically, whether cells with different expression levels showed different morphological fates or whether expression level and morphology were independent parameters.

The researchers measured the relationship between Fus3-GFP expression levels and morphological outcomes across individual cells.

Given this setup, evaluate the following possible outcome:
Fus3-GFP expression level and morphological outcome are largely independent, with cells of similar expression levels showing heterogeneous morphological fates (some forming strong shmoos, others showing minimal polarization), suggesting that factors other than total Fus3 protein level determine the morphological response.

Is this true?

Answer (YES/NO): NO